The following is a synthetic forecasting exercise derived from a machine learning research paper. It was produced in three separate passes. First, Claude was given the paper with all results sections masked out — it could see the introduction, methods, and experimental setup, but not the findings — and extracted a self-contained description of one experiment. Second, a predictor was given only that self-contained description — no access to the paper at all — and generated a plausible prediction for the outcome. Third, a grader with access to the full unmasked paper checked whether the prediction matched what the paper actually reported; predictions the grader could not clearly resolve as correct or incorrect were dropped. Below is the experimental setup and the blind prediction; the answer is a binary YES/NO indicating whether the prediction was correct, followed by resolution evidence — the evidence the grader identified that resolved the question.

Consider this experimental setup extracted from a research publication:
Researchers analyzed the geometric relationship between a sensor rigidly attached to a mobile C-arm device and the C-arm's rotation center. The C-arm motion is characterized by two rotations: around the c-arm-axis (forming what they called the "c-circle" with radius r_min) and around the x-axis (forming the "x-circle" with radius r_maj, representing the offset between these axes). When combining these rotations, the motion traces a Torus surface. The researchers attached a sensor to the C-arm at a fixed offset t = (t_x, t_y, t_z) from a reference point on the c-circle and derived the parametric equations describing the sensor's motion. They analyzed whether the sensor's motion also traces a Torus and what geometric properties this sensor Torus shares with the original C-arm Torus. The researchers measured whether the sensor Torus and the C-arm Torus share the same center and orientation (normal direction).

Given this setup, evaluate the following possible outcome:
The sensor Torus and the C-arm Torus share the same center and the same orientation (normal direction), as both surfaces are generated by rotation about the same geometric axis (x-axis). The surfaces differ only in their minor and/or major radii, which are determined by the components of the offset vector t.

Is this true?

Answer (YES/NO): YES